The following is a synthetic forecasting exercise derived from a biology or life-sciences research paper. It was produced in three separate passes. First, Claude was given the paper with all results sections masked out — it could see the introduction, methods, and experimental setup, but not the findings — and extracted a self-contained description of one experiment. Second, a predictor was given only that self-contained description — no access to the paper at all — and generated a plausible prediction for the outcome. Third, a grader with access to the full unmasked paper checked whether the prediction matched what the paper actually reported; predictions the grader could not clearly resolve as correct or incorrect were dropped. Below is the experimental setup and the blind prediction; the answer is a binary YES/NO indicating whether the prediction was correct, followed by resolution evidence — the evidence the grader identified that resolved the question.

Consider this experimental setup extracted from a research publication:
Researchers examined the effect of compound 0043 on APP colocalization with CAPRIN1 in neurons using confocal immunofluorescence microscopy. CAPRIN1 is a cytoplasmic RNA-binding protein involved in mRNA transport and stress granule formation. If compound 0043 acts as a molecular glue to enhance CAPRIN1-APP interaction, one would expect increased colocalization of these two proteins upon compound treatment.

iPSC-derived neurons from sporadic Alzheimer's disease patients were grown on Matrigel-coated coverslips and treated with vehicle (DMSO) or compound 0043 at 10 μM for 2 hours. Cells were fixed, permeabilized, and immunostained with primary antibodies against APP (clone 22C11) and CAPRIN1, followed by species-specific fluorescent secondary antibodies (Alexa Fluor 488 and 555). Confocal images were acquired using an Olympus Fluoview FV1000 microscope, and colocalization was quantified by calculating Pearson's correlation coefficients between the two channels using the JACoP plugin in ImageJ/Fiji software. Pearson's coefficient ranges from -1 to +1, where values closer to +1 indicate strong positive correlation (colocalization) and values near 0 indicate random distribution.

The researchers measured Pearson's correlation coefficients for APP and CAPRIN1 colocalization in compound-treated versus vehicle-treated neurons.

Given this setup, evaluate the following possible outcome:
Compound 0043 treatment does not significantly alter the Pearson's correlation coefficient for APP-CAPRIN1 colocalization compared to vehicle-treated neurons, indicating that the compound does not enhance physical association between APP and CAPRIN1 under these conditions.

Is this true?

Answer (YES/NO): NO